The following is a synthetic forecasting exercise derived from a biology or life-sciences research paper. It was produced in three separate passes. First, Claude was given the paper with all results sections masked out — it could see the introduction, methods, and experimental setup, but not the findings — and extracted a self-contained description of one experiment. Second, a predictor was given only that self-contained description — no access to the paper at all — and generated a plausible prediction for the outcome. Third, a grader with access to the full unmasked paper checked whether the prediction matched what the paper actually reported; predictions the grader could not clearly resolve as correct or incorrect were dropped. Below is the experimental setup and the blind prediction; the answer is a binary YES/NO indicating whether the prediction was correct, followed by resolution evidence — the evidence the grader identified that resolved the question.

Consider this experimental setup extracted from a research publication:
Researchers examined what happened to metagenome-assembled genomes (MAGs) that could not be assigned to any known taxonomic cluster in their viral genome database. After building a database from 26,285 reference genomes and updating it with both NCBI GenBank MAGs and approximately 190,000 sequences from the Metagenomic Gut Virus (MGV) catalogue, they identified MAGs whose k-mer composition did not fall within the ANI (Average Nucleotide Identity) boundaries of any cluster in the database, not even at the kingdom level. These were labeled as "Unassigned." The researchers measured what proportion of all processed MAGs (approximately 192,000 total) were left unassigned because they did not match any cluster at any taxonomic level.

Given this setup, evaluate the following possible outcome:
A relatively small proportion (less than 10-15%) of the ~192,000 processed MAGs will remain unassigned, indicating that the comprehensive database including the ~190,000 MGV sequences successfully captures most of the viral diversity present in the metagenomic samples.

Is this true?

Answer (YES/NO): NO